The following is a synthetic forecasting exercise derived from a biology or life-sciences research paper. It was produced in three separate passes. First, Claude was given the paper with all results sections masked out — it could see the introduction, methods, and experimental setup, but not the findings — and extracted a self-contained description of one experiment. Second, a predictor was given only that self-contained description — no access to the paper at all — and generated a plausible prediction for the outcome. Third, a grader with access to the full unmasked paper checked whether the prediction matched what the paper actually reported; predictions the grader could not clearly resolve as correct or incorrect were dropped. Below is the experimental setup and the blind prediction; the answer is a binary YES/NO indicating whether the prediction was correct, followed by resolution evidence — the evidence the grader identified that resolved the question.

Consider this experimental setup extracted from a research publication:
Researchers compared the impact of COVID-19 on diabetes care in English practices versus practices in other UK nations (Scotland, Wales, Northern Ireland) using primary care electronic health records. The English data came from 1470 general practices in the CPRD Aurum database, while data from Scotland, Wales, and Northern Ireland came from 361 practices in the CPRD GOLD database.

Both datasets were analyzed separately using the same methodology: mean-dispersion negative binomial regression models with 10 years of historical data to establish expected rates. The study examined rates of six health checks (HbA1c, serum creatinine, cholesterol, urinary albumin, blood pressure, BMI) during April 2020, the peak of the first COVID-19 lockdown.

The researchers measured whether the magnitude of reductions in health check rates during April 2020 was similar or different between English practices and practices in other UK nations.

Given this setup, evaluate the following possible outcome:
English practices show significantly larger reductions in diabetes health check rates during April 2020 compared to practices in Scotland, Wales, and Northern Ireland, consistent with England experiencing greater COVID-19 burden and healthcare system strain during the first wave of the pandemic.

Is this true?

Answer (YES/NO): NO